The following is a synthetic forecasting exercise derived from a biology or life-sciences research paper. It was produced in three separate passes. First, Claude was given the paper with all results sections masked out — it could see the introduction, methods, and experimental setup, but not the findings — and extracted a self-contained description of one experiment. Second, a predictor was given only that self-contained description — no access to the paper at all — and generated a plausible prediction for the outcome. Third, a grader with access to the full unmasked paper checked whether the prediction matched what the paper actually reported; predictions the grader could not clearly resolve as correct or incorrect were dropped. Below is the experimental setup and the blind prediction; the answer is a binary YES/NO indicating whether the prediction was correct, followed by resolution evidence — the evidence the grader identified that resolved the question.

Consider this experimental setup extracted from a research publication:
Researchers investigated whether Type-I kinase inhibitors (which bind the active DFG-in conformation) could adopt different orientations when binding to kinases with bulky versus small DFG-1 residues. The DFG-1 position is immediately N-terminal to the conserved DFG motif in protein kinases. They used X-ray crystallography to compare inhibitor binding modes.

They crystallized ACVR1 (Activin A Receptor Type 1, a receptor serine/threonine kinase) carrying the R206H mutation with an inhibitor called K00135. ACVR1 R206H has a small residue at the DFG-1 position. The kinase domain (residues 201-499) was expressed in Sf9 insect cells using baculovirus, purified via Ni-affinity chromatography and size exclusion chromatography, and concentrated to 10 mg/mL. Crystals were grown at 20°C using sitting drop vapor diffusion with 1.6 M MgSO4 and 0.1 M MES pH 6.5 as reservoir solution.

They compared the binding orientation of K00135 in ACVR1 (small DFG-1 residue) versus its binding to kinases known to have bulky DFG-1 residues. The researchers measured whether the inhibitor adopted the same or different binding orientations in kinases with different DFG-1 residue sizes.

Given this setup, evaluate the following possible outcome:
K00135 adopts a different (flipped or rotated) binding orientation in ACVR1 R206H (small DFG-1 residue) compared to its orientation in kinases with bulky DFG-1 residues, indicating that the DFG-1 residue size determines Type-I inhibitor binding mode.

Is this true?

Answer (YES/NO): YES